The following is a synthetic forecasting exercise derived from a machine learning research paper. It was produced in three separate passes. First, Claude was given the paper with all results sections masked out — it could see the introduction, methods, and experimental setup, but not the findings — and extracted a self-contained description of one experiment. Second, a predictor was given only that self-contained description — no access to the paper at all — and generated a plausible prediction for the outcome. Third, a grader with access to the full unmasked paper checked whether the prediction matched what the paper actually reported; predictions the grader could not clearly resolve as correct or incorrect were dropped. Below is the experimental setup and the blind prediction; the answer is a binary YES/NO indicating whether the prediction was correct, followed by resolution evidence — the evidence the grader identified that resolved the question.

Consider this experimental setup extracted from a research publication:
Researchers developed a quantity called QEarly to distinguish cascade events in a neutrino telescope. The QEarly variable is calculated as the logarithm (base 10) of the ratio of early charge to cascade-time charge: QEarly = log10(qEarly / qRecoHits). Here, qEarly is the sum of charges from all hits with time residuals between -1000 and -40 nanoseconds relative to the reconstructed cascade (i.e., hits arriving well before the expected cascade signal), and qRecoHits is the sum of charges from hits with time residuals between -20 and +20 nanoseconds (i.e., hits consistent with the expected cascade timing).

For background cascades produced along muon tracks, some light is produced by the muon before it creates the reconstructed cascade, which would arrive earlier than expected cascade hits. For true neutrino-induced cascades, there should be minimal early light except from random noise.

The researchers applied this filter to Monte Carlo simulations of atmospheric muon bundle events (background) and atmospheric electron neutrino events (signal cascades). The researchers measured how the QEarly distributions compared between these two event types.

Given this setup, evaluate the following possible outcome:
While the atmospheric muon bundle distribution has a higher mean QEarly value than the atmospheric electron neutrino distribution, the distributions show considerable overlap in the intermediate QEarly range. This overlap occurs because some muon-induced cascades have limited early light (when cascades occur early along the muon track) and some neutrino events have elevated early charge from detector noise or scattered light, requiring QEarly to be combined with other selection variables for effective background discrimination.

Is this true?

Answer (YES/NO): YES